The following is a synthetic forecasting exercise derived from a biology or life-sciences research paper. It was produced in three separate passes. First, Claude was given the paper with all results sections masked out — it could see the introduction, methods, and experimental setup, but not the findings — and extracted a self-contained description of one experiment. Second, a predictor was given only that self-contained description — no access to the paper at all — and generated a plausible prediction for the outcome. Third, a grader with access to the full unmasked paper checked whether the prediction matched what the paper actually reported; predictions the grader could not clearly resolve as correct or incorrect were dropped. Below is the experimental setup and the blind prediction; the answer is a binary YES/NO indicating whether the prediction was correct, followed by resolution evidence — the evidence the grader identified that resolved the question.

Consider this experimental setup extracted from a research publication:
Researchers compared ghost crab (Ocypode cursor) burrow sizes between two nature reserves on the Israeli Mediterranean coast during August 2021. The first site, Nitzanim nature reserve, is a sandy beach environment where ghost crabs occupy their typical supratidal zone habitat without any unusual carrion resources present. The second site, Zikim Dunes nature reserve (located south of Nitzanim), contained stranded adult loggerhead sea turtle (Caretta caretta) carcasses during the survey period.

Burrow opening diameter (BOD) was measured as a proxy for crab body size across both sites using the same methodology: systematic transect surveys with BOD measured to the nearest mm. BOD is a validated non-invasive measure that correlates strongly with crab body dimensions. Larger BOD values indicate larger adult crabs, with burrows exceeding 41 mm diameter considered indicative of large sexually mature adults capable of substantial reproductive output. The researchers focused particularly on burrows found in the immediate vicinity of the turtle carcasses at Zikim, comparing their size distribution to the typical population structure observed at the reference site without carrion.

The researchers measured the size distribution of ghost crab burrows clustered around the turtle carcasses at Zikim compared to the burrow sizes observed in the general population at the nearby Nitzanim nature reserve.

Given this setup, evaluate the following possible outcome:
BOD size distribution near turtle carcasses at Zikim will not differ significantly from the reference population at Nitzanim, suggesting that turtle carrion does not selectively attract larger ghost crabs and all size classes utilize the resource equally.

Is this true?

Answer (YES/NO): NO